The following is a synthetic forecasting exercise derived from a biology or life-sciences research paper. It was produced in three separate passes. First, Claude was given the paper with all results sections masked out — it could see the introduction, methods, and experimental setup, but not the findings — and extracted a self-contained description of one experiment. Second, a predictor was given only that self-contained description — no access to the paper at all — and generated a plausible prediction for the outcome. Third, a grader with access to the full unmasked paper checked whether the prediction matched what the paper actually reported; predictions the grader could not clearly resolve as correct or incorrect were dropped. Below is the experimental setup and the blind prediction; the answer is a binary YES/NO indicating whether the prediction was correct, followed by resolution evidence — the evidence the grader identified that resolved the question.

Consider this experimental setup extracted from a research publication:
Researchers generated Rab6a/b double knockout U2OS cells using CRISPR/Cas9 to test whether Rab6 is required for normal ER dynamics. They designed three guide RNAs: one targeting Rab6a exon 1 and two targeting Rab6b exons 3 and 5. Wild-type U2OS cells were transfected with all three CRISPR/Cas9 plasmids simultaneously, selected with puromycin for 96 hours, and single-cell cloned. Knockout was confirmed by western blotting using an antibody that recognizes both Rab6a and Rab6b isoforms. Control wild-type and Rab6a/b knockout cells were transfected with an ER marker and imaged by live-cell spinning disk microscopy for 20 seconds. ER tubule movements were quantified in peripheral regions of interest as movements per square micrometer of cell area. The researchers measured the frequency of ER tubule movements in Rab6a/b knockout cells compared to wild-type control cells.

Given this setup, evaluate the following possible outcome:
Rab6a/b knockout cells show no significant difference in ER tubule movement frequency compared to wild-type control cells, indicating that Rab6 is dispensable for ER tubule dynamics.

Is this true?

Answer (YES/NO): NO